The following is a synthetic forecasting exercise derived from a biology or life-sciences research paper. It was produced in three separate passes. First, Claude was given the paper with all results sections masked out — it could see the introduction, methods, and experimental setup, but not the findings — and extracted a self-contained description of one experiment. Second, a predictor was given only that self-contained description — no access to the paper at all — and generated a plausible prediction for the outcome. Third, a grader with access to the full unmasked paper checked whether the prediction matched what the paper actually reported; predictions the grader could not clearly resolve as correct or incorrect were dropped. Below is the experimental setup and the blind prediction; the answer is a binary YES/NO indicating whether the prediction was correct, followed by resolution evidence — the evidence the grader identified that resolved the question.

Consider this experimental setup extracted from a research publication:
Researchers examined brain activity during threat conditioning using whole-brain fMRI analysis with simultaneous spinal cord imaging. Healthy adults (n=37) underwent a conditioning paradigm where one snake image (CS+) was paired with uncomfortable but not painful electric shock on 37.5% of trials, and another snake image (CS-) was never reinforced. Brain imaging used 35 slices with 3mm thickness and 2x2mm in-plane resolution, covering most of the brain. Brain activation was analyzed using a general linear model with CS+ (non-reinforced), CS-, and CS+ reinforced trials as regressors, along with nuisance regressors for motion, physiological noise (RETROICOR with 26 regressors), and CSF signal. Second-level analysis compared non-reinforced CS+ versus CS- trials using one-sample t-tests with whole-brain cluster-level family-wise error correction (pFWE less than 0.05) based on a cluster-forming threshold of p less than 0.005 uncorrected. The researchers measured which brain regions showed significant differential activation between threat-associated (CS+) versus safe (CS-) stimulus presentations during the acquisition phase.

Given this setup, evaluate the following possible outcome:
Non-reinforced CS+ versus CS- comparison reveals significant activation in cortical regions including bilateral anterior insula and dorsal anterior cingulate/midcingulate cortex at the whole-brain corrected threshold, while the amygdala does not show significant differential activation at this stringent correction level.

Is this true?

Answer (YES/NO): YES